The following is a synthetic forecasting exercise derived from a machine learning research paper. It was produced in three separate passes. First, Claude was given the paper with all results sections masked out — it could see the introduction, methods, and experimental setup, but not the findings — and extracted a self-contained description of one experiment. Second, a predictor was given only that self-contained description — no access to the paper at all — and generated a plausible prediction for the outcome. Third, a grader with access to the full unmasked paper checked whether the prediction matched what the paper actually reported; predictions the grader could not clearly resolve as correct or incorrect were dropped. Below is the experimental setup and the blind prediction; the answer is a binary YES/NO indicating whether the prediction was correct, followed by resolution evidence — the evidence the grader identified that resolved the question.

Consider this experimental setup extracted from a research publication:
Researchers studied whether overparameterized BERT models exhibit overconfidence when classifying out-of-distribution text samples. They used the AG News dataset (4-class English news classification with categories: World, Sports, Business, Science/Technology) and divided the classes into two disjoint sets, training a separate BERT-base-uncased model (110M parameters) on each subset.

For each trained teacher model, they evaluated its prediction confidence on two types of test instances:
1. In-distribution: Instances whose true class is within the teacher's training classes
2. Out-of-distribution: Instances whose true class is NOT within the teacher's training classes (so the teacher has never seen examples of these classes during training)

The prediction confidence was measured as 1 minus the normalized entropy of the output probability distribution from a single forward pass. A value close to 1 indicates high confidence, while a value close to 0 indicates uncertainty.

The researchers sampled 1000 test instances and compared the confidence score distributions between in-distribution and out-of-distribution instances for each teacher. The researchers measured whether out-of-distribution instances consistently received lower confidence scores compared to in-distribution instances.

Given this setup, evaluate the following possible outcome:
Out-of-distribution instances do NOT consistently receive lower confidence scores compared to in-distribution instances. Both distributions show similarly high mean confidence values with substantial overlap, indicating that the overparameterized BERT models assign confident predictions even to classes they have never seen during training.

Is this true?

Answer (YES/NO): YES